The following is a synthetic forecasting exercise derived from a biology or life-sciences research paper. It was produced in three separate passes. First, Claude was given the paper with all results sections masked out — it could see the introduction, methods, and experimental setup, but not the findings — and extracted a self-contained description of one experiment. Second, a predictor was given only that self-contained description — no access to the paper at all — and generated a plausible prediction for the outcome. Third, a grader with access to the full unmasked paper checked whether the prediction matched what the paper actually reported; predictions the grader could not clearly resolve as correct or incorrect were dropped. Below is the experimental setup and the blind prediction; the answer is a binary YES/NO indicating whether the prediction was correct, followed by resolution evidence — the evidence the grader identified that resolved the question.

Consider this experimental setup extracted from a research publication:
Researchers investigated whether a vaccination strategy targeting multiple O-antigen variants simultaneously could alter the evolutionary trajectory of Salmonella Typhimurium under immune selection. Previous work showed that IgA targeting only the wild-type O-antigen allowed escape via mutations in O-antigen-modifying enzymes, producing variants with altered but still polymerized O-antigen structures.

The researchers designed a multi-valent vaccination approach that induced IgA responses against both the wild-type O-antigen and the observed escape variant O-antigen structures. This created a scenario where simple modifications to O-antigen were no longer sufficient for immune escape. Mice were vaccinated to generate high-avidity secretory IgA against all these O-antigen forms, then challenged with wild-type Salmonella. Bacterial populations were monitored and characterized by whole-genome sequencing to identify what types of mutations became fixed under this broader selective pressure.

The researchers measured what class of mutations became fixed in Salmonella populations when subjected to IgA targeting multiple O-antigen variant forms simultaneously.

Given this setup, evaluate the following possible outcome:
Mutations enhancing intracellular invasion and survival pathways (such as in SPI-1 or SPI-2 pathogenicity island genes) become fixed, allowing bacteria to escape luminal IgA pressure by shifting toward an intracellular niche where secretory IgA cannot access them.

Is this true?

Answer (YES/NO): NO